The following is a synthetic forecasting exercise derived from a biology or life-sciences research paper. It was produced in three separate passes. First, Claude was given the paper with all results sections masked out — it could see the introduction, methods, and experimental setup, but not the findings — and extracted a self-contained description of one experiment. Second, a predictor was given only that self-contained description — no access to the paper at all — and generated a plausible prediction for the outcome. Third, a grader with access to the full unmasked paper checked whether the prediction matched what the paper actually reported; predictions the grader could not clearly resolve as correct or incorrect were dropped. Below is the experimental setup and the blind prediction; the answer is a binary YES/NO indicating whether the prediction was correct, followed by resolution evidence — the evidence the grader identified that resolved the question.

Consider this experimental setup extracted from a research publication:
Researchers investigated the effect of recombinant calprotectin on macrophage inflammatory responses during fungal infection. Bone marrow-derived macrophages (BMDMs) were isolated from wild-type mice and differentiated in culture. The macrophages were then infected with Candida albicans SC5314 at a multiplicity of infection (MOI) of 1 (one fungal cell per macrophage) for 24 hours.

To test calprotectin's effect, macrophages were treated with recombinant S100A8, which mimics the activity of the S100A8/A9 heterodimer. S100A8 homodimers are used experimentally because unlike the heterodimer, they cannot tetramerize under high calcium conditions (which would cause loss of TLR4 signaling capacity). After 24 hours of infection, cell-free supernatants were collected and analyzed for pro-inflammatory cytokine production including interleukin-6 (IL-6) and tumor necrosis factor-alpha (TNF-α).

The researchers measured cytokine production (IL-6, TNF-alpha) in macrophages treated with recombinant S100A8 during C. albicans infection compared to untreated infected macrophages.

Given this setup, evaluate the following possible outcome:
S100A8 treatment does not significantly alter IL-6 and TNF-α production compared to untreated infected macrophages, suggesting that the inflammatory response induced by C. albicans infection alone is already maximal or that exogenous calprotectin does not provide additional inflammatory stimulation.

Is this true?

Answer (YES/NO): NO